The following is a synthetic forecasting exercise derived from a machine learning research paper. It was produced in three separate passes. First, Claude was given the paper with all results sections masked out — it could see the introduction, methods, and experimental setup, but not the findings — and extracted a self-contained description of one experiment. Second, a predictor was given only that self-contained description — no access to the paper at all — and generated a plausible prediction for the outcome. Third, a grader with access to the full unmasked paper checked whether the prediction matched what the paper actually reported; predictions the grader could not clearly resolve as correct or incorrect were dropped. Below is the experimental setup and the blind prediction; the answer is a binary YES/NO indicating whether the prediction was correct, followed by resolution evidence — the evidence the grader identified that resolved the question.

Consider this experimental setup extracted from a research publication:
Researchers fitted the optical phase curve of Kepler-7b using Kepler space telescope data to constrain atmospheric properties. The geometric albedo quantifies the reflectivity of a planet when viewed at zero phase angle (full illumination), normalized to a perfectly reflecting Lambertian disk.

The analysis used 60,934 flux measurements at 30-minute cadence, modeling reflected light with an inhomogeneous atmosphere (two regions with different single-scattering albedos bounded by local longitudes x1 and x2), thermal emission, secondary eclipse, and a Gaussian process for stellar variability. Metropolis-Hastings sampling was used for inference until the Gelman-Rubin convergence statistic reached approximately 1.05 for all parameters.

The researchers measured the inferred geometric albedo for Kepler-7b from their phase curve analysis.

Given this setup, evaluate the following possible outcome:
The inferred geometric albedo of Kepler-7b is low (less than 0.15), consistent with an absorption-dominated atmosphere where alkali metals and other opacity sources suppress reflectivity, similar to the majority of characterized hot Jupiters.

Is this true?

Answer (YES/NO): NO